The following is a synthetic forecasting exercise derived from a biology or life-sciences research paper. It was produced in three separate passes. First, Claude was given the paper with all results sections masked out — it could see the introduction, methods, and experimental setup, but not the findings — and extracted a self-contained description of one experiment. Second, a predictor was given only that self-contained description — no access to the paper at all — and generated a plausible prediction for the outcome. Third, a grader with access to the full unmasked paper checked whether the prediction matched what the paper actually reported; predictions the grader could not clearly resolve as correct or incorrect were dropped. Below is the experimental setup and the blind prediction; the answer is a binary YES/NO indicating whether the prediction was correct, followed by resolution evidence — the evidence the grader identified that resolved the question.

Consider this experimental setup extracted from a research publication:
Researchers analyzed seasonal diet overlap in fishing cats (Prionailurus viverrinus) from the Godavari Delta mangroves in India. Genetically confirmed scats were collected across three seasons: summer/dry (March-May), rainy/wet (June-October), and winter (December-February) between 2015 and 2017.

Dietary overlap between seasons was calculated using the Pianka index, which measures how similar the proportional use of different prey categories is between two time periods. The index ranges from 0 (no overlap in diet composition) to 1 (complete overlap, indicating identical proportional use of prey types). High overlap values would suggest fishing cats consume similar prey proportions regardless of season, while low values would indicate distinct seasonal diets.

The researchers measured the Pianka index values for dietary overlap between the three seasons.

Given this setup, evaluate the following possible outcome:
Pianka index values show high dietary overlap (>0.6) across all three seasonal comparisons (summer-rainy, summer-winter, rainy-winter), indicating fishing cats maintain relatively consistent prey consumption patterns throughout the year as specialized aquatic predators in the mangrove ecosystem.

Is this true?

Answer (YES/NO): YES